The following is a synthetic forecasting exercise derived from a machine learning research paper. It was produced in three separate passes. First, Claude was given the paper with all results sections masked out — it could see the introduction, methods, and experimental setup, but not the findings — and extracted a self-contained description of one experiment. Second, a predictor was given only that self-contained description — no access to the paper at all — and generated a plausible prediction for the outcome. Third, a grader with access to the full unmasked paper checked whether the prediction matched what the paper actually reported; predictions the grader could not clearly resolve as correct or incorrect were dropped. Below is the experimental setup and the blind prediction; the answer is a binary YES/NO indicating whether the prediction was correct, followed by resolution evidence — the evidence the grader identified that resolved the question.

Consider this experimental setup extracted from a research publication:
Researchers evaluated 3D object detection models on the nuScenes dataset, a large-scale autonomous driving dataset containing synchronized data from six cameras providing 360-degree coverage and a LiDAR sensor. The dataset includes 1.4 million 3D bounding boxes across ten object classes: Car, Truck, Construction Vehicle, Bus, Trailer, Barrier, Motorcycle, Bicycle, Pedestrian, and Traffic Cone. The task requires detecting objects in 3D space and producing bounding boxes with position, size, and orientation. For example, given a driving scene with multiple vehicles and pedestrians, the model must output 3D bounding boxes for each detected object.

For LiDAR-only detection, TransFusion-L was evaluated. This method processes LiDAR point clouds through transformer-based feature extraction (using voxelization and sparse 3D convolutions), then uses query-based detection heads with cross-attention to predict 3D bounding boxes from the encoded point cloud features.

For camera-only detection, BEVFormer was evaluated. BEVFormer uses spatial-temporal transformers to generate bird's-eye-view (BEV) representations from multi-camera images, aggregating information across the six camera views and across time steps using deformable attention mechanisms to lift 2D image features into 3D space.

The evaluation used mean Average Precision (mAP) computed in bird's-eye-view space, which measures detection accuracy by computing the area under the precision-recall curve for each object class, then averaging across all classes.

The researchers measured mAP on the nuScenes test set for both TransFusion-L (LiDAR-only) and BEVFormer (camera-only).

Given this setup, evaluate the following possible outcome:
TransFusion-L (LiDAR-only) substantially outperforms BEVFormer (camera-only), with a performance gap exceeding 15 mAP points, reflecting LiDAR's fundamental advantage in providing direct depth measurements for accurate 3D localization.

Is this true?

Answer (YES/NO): YES